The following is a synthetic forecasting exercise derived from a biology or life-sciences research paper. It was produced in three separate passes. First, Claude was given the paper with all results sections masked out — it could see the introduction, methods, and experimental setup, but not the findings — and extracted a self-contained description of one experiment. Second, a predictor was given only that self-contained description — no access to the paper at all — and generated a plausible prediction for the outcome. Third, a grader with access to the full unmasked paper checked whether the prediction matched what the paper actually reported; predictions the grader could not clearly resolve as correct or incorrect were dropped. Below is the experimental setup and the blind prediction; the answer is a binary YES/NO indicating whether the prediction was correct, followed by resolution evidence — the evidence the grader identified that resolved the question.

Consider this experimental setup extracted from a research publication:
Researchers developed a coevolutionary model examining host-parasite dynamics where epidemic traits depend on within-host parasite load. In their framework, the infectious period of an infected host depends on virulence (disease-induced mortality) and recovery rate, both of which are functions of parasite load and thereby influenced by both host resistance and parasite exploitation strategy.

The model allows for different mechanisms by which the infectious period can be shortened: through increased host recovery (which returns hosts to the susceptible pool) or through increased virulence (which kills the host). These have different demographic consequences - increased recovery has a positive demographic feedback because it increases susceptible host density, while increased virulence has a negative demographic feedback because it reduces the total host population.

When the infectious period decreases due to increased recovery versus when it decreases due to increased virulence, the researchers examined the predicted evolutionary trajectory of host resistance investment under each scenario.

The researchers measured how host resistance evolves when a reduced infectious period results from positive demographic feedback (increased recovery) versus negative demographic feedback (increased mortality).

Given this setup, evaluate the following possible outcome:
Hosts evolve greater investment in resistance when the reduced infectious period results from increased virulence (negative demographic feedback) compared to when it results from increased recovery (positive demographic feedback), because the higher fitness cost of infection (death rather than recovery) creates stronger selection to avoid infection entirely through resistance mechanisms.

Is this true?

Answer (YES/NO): NO